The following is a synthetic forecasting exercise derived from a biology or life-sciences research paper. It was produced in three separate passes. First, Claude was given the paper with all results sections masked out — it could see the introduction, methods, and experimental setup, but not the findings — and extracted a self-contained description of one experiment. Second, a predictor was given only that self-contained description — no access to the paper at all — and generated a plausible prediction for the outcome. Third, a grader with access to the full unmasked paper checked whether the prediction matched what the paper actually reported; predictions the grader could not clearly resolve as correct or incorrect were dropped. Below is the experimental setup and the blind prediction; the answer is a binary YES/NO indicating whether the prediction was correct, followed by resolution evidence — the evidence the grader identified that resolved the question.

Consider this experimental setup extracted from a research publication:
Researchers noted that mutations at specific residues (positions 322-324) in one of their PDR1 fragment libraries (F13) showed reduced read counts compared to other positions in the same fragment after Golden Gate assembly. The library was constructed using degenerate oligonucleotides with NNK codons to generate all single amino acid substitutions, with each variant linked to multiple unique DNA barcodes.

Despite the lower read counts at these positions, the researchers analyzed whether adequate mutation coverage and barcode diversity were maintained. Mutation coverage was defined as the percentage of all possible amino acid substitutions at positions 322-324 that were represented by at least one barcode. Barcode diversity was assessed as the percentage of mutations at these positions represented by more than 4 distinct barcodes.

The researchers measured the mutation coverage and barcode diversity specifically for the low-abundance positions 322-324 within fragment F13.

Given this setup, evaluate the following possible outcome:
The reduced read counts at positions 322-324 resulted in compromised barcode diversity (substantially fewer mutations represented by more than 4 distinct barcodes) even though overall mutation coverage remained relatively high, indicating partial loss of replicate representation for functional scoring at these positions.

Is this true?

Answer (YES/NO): YES